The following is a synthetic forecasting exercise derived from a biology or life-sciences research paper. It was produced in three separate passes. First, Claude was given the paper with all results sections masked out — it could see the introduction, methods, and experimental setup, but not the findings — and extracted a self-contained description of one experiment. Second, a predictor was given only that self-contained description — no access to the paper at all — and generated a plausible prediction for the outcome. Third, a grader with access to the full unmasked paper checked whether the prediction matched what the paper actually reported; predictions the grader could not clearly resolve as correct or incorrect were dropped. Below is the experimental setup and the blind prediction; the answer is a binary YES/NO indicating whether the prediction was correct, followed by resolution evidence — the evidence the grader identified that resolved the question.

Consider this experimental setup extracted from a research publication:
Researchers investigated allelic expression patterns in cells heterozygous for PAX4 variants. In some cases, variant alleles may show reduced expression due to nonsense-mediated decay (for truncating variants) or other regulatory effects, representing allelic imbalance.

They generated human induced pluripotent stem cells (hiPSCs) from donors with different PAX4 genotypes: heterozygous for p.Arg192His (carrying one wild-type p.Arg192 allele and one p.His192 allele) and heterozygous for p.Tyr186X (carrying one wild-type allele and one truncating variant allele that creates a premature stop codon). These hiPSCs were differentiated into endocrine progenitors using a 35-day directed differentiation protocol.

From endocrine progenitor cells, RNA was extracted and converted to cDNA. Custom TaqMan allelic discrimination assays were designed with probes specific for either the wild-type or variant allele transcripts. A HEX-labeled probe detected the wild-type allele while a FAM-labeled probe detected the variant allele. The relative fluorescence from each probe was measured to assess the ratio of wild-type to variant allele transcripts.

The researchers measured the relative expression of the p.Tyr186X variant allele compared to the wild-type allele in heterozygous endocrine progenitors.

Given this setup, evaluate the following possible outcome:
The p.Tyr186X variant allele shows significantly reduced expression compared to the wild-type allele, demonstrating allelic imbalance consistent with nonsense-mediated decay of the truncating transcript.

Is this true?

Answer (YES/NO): YES